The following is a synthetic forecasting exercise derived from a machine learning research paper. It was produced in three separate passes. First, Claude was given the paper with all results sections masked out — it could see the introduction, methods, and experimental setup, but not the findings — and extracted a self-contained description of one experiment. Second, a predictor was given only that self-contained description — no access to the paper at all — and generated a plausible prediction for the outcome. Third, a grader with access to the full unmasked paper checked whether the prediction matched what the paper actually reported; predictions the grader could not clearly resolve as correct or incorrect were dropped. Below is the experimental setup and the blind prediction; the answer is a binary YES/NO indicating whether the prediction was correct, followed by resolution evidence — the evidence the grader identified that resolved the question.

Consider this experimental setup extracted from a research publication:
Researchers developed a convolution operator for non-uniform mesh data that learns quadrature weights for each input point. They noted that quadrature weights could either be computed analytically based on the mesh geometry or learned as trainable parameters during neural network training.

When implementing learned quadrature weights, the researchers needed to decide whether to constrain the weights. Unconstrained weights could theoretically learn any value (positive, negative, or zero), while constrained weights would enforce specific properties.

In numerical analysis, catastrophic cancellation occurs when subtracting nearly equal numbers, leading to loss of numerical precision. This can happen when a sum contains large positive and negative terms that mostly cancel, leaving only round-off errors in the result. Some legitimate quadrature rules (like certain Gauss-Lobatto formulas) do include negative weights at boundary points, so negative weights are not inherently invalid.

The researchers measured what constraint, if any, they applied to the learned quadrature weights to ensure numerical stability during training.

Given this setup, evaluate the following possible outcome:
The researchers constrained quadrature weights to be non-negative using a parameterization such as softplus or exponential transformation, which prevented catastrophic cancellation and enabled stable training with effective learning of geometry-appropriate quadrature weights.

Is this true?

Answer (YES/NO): YES